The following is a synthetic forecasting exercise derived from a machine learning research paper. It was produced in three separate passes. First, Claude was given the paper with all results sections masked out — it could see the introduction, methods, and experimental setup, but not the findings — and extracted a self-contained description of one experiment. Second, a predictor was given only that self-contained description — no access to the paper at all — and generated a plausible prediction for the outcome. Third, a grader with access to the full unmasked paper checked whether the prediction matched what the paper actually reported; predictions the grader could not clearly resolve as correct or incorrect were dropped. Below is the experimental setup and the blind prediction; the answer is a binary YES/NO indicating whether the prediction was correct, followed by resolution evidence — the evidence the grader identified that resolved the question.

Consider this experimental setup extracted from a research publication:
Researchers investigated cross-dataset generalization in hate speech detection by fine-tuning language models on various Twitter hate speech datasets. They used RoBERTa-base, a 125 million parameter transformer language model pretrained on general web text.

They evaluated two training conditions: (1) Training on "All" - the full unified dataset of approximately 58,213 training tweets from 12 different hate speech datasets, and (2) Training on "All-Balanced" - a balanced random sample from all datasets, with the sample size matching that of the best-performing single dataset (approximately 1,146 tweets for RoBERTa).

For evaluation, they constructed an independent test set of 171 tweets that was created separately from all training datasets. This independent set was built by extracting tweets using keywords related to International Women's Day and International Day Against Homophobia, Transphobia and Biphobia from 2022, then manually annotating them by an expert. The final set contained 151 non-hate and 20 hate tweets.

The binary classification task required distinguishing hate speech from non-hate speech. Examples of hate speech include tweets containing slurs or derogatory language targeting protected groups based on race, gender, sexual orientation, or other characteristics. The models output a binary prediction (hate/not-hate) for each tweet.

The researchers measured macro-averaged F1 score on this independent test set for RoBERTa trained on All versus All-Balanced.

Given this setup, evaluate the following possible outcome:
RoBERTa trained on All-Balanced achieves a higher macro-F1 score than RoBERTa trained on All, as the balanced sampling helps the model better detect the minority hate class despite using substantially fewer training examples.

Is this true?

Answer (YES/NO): YES